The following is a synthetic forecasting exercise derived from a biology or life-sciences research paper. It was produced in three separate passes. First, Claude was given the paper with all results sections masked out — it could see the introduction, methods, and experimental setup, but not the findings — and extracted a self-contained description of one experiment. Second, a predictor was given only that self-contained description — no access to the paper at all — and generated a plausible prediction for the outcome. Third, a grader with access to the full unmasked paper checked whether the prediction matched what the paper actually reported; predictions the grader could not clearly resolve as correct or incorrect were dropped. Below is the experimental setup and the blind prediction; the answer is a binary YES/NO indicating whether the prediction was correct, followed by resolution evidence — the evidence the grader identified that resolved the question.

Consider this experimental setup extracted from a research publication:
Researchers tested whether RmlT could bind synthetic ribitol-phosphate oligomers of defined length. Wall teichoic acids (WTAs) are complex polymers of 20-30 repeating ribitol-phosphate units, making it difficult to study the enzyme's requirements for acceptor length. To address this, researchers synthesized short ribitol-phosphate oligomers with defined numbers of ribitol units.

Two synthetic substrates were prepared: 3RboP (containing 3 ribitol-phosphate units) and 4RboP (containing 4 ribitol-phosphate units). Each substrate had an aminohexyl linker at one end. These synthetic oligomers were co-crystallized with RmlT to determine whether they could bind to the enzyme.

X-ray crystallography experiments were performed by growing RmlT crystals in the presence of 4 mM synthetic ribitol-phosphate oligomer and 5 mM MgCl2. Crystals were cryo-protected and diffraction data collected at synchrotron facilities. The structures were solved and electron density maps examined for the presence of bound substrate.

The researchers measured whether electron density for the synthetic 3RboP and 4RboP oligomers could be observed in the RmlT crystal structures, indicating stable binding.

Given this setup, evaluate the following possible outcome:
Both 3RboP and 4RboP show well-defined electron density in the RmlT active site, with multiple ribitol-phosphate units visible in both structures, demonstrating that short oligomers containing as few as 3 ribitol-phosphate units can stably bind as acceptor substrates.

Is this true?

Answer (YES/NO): YES